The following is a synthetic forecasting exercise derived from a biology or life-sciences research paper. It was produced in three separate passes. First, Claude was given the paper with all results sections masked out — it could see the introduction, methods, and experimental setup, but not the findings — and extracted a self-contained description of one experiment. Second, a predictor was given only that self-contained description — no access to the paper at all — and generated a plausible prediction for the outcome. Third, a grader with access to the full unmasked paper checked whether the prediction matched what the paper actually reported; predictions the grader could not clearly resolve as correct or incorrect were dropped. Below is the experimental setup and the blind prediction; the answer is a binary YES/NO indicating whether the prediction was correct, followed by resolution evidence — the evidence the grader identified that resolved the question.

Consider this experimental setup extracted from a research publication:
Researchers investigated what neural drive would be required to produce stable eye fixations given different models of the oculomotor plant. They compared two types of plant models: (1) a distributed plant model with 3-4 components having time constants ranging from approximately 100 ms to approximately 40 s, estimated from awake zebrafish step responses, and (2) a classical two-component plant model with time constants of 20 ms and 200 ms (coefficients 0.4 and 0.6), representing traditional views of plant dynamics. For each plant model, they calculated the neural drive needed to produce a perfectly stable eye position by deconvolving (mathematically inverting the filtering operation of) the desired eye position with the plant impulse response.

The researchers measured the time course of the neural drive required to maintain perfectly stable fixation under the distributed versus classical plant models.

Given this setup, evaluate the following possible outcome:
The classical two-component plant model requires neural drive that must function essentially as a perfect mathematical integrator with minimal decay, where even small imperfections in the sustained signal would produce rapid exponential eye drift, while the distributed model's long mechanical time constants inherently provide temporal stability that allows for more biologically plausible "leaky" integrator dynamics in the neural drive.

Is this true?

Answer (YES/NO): NO